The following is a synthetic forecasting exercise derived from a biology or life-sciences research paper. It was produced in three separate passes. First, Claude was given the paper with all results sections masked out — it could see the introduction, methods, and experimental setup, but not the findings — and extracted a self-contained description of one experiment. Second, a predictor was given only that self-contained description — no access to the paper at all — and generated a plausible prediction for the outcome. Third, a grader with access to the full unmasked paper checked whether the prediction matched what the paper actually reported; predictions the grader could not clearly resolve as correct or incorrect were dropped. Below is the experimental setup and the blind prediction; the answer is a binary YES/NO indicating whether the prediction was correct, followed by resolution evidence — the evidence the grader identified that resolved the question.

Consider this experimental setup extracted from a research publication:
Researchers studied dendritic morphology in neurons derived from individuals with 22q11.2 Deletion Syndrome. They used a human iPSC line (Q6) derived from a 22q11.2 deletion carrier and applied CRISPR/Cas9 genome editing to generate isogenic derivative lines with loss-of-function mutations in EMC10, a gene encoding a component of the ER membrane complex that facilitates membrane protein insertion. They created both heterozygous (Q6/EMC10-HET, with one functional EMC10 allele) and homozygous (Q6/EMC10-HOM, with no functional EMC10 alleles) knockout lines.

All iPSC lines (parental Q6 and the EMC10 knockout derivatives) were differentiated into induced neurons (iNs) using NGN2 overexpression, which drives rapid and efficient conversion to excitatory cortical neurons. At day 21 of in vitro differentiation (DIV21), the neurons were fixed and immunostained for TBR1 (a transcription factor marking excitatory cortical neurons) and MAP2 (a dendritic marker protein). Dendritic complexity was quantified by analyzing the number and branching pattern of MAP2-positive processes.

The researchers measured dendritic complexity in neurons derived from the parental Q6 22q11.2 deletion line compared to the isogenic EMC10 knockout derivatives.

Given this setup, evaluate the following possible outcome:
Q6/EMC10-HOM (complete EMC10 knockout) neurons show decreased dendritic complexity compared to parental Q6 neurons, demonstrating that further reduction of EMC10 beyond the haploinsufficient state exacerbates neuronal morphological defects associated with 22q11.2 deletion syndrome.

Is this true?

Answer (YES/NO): NO